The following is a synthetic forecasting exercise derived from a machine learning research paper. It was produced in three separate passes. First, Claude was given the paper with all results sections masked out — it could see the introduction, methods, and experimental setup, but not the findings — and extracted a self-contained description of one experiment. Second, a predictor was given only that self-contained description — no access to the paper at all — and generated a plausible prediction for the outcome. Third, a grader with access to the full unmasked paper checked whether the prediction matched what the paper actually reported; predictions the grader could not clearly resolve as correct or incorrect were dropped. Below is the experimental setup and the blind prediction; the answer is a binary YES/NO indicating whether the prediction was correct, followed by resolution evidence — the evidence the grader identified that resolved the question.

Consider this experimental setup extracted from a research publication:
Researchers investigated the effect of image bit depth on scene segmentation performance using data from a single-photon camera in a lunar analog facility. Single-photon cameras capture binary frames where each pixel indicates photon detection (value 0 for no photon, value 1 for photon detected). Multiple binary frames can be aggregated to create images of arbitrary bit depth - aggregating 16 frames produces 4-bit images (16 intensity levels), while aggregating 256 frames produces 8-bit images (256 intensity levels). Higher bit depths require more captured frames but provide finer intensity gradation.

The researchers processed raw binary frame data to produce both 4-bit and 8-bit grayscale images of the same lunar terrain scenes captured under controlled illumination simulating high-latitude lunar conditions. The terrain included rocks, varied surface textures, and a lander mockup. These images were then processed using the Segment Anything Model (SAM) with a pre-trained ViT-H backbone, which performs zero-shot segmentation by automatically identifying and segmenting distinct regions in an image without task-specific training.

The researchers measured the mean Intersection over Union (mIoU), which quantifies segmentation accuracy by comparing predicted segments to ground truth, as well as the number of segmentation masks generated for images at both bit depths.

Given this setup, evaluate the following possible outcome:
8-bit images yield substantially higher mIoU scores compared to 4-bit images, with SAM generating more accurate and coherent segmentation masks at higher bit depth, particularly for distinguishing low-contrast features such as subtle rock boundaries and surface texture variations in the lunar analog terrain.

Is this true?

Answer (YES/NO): NO